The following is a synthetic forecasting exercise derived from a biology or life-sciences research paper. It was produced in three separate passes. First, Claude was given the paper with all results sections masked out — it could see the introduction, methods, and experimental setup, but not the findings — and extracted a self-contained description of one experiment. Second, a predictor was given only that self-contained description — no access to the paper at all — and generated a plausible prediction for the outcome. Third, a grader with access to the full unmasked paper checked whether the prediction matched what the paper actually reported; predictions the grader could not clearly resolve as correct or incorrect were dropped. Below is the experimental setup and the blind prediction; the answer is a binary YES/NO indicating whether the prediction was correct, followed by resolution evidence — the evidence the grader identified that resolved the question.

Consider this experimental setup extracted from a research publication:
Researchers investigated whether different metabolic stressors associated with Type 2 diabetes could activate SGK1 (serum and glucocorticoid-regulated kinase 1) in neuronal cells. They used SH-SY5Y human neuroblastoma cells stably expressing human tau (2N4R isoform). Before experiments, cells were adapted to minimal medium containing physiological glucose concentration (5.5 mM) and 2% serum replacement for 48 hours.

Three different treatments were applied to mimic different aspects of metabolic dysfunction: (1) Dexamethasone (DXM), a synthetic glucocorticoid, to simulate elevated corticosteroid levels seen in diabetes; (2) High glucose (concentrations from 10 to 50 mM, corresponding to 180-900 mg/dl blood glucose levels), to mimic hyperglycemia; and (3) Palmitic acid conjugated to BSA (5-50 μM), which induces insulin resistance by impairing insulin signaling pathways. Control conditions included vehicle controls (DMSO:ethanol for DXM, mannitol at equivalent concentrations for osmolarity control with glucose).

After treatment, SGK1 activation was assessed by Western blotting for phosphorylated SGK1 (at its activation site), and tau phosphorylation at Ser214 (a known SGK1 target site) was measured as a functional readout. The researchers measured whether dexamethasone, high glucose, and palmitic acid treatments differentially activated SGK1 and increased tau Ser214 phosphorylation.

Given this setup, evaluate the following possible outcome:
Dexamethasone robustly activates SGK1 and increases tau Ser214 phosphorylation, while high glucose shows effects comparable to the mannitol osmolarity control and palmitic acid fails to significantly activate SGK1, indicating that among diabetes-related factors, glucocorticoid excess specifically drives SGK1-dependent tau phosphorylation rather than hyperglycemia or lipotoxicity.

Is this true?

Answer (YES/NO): NO